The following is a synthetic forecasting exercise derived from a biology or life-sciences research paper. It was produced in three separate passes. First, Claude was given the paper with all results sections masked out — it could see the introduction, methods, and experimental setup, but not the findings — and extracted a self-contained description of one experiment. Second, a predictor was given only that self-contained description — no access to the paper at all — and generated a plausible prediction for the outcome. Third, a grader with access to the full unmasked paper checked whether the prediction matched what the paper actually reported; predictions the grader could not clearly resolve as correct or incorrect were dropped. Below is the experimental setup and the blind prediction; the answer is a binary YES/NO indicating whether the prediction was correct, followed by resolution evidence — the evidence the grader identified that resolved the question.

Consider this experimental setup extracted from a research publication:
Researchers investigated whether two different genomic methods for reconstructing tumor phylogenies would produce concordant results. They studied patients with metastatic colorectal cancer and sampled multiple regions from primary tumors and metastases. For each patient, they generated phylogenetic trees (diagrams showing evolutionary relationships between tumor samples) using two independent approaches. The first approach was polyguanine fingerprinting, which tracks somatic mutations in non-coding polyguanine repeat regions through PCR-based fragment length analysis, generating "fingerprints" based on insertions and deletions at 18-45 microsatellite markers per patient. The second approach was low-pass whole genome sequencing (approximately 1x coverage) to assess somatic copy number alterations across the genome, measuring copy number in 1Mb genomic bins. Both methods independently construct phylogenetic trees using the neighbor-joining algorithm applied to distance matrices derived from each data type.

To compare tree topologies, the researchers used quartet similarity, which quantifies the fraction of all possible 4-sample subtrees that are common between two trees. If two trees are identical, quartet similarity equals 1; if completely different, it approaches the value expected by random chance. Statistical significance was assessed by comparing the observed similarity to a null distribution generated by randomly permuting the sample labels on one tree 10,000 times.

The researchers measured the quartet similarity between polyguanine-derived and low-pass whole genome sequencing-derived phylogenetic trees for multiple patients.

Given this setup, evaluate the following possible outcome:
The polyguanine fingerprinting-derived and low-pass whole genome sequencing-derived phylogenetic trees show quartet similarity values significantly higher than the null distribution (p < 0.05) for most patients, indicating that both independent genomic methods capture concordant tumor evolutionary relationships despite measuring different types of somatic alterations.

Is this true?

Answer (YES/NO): YES